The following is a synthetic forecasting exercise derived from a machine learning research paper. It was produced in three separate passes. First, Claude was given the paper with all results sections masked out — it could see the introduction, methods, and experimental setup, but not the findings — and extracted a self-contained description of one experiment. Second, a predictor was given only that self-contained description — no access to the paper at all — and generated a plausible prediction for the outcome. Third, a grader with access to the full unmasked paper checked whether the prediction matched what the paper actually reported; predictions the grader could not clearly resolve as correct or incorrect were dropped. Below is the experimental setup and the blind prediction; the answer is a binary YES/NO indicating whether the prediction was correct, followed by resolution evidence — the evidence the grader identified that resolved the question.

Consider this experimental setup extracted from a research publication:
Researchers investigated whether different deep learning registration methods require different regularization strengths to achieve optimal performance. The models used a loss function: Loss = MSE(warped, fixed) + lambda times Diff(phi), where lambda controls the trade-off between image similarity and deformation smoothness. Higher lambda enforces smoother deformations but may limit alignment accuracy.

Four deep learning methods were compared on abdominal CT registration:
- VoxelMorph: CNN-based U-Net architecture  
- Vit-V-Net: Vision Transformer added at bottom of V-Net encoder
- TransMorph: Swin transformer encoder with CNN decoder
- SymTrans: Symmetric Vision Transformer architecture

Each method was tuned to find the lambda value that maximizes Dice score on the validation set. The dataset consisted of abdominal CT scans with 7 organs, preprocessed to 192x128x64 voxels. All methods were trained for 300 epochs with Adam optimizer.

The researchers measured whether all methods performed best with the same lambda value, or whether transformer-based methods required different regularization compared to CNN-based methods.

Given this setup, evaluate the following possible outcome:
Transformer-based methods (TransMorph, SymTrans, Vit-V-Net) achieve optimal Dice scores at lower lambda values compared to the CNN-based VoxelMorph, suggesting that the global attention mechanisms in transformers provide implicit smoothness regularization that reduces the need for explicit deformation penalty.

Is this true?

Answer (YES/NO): YES